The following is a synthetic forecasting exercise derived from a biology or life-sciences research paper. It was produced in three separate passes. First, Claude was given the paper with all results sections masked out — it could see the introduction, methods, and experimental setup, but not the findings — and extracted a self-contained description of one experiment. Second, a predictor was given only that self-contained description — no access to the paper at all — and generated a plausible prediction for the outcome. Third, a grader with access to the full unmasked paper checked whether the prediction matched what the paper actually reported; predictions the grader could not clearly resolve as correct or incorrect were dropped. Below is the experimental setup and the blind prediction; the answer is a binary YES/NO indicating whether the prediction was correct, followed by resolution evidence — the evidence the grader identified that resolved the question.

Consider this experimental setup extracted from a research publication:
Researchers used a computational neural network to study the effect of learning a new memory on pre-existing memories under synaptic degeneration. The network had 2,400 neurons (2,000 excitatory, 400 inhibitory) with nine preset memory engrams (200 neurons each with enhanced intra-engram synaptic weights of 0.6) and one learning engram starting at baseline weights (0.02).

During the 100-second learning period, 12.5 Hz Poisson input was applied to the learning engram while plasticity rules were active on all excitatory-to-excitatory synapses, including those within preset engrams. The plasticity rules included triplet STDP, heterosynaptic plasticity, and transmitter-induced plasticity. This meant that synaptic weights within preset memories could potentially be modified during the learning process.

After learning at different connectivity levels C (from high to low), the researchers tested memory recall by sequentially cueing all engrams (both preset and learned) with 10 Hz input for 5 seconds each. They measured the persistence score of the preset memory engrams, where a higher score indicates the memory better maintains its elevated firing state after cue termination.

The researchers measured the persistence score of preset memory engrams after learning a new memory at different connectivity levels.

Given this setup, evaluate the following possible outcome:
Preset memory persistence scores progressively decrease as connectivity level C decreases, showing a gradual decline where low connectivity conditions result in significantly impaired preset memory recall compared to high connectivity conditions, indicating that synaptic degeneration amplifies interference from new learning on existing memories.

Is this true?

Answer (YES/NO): NO